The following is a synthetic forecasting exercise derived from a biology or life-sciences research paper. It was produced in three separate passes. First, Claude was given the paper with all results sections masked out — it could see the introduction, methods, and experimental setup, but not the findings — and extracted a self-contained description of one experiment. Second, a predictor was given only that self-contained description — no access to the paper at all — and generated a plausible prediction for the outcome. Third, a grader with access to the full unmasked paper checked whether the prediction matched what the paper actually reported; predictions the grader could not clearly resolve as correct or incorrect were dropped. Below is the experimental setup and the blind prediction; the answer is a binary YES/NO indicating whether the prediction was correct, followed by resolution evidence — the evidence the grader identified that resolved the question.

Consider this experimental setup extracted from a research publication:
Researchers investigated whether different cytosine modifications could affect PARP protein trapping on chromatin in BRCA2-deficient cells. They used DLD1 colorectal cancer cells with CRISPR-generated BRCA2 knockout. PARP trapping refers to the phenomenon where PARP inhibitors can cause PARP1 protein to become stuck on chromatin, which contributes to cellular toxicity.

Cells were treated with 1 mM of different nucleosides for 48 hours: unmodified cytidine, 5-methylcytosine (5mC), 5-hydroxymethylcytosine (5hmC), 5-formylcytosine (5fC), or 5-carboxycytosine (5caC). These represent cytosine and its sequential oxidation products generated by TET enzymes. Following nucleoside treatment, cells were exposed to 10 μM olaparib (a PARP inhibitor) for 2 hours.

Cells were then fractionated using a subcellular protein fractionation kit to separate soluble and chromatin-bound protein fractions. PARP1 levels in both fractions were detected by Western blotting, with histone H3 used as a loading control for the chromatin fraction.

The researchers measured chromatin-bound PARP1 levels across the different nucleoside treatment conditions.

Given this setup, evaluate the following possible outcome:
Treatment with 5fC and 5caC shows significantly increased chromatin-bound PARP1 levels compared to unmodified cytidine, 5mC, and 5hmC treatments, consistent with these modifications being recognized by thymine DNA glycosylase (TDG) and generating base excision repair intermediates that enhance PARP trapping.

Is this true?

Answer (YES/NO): NO